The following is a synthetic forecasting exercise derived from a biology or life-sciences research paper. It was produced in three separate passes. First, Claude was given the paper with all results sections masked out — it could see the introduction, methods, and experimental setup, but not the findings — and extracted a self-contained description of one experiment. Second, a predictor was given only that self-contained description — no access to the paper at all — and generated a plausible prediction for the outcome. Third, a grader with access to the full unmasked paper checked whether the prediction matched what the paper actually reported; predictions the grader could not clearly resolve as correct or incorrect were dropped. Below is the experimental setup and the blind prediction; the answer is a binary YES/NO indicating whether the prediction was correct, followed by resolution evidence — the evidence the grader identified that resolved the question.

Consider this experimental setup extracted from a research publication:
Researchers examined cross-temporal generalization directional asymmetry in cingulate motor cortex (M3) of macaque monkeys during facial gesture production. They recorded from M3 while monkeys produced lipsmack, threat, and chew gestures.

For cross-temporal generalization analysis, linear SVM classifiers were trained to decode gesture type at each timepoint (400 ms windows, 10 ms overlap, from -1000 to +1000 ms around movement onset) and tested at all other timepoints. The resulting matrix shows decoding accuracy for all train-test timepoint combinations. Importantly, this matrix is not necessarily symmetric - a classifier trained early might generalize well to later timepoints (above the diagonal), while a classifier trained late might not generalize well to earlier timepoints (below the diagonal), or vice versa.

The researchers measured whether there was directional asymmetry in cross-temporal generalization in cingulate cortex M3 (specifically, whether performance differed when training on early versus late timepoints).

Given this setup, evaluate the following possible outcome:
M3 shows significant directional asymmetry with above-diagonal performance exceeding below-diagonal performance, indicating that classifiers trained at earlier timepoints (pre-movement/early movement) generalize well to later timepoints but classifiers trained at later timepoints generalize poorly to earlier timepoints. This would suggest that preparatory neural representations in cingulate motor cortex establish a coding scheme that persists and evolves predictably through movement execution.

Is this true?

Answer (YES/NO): YES